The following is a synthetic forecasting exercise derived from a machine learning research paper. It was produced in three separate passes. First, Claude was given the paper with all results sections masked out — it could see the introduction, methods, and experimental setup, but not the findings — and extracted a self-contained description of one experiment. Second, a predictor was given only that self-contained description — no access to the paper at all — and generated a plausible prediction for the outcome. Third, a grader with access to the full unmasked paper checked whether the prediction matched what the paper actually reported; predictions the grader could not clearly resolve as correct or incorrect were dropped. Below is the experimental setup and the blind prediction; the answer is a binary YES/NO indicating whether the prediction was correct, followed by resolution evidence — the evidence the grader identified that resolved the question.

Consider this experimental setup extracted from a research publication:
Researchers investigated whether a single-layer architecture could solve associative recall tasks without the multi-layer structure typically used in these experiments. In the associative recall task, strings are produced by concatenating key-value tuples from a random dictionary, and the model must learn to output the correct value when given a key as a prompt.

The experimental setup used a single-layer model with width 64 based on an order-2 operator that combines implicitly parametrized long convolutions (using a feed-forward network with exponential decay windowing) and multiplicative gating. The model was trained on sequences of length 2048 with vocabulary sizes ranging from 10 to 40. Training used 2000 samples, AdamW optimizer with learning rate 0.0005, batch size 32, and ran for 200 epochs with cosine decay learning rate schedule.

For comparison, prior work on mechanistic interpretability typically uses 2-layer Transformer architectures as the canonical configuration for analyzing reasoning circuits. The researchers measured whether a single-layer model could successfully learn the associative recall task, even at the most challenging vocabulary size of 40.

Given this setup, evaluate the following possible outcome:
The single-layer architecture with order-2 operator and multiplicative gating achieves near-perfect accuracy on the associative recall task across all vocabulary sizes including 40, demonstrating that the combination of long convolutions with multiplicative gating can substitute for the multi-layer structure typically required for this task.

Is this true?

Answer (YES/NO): YES